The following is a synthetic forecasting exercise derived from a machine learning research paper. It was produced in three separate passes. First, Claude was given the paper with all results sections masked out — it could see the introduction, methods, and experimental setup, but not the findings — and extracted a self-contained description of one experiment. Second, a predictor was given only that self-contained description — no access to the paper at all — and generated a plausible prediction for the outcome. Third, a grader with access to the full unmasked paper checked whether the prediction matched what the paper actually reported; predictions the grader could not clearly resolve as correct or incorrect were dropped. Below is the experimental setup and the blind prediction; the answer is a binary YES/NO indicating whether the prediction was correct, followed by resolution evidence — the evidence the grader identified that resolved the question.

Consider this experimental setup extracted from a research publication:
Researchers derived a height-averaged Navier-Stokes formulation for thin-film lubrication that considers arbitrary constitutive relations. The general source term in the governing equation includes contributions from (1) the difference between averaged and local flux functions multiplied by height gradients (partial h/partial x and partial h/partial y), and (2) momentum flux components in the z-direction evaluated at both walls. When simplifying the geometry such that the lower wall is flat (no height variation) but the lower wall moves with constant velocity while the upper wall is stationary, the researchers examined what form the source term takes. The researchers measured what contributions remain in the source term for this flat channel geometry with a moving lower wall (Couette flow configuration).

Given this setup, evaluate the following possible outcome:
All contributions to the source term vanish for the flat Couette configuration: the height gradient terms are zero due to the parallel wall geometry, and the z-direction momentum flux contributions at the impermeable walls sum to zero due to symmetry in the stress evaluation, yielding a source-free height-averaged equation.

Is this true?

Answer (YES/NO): NO